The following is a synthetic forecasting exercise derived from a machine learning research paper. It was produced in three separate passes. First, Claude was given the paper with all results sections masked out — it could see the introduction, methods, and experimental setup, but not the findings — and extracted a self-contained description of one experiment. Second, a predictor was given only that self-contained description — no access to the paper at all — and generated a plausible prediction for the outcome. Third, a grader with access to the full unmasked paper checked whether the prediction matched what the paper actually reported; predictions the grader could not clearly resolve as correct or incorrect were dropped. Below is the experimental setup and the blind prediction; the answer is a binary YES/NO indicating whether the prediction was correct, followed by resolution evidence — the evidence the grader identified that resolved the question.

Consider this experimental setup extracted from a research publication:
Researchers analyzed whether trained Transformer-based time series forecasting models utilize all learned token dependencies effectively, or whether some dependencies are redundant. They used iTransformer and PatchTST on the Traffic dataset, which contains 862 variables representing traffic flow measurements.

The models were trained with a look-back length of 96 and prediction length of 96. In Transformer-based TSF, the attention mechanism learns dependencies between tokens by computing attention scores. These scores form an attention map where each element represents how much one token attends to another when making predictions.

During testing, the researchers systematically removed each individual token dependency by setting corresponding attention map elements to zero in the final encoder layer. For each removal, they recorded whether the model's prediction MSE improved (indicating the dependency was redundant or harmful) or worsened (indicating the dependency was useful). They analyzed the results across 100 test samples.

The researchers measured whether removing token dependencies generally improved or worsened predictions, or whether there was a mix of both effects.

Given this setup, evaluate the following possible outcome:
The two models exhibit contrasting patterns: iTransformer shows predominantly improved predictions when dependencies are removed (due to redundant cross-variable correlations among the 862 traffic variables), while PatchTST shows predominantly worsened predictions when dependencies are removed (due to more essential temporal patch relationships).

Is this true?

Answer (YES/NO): NO